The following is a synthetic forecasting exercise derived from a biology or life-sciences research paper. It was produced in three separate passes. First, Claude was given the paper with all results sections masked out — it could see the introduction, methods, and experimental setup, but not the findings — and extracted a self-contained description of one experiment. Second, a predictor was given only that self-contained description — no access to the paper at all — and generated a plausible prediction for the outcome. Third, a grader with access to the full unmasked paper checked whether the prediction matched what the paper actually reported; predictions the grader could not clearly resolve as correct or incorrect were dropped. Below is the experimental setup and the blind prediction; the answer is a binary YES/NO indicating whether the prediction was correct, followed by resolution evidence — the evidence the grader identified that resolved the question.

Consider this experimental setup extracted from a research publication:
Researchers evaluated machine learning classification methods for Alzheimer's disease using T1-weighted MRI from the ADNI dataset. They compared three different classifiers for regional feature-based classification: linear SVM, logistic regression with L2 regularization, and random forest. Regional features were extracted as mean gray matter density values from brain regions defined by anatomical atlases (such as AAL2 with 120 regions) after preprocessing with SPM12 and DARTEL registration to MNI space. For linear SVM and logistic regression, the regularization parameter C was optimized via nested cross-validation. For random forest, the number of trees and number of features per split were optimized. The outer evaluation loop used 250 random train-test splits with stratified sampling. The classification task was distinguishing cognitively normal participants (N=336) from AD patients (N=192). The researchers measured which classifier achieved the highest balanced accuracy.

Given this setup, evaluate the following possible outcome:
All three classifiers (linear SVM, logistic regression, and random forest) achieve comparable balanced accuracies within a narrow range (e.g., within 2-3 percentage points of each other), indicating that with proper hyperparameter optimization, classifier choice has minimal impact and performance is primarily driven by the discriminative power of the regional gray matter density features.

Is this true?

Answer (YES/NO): NO